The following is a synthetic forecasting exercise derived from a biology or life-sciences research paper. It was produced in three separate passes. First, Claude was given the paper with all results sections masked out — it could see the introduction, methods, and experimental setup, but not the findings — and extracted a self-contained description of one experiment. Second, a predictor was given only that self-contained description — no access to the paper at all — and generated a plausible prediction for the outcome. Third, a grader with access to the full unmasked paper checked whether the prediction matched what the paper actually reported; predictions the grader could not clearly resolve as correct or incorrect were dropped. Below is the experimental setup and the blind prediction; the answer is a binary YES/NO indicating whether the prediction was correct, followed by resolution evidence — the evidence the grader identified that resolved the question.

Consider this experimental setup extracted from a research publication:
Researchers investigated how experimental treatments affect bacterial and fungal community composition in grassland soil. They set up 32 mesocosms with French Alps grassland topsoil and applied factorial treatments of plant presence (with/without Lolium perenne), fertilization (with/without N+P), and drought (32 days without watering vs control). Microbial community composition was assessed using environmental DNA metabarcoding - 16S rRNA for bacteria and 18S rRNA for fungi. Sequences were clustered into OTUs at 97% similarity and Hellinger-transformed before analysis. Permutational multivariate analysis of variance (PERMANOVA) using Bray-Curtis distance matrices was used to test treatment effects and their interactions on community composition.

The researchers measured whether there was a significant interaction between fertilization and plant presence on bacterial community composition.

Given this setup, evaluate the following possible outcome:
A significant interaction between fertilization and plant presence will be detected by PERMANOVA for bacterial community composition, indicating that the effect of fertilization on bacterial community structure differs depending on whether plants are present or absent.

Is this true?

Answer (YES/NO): YES